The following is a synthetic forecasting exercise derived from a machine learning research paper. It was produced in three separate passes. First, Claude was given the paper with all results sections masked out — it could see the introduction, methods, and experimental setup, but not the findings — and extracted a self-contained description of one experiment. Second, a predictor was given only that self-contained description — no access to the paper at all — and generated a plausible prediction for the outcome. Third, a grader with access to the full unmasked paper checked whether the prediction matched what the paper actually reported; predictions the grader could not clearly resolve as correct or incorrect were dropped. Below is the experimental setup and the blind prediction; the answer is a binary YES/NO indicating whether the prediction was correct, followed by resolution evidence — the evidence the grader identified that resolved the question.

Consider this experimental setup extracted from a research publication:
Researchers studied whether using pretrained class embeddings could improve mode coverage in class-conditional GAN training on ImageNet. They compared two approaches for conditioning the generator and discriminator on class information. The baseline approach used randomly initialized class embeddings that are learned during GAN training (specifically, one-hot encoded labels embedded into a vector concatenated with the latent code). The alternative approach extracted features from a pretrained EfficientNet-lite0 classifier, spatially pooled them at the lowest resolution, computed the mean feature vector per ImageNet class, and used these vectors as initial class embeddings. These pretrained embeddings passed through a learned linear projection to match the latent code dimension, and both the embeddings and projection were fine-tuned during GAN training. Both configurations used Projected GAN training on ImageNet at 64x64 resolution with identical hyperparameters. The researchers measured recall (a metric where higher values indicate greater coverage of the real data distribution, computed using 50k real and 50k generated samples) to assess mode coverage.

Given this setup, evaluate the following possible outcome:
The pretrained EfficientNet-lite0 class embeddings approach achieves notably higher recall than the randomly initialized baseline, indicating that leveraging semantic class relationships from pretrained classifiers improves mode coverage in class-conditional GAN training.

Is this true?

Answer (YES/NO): YES